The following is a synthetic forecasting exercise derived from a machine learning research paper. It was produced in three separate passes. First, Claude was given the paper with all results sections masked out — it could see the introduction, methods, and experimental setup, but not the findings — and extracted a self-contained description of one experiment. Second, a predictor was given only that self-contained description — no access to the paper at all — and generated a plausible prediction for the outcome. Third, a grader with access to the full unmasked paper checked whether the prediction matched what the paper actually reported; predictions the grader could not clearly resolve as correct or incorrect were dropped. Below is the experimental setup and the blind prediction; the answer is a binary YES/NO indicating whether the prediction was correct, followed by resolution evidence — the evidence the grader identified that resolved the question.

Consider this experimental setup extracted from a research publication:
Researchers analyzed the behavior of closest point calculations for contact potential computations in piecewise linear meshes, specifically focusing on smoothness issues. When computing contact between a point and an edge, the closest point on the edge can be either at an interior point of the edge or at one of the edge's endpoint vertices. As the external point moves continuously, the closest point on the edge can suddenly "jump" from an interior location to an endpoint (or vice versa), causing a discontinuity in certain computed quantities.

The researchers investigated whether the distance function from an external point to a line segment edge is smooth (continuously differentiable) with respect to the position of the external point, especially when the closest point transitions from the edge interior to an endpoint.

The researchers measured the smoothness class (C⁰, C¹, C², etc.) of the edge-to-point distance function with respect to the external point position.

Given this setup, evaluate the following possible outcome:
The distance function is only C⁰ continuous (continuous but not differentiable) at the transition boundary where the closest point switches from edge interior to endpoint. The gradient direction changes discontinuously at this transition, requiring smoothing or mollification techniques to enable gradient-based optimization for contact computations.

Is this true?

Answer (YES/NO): NO